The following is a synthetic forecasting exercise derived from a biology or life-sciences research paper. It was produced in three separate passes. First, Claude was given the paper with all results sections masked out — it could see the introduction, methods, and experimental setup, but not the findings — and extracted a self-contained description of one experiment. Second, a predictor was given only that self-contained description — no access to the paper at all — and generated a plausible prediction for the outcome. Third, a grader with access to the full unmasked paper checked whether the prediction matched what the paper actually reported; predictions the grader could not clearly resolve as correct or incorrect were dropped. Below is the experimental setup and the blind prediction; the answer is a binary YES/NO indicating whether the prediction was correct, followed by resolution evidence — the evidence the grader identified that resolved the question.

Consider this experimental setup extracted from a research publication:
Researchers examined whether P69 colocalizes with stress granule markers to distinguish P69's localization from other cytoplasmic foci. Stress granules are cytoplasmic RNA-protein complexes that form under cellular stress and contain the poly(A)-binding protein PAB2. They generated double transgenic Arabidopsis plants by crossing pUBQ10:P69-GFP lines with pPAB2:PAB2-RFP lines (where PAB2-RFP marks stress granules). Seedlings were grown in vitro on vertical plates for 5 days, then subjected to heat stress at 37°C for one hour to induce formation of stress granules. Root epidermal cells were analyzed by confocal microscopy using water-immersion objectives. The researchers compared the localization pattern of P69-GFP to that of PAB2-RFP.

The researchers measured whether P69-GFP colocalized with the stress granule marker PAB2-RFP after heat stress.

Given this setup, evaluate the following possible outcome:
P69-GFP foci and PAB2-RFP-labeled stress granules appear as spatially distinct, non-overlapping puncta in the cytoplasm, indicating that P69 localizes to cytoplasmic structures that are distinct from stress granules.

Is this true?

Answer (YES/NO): NO